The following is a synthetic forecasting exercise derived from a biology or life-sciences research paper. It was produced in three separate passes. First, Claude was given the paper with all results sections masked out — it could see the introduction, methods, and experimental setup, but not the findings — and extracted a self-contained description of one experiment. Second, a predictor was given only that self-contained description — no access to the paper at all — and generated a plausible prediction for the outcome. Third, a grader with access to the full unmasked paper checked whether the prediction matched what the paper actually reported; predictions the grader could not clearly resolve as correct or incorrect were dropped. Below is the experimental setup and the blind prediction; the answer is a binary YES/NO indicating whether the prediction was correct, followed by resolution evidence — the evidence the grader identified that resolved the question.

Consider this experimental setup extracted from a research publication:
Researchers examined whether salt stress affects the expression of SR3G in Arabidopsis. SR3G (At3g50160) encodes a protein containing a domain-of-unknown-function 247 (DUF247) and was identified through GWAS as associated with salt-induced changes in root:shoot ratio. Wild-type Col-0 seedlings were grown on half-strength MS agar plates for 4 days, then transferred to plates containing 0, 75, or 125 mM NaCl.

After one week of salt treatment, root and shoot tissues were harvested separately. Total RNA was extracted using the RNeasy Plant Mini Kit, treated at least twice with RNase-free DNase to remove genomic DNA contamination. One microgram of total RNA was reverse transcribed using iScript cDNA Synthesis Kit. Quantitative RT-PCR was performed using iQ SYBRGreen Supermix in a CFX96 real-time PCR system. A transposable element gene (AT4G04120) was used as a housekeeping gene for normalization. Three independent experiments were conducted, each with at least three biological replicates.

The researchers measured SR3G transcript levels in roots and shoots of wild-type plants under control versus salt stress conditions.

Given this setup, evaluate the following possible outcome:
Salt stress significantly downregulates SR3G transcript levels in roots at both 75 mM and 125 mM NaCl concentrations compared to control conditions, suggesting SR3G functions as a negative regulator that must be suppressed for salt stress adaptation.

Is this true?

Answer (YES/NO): NO